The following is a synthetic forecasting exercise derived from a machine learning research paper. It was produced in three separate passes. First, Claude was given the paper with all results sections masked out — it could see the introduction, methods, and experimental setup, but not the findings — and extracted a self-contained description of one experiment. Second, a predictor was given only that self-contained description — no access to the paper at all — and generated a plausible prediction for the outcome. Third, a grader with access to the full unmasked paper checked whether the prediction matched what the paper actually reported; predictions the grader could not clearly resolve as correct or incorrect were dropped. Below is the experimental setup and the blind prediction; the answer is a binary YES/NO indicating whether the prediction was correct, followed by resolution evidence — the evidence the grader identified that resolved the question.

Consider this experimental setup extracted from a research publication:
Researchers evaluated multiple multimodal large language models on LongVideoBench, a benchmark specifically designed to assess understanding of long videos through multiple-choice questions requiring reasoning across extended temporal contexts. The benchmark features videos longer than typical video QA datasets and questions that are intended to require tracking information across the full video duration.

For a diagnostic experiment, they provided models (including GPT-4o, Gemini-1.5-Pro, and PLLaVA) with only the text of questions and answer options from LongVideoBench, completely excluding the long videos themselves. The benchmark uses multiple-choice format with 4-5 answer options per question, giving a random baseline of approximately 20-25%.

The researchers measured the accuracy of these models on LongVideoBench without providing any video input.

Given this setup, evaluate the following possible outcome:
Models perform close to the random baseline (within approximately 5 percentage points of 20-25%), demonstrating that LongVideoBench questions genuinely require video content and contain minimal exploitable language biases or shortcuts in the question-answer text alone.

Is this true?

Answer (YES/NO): NO